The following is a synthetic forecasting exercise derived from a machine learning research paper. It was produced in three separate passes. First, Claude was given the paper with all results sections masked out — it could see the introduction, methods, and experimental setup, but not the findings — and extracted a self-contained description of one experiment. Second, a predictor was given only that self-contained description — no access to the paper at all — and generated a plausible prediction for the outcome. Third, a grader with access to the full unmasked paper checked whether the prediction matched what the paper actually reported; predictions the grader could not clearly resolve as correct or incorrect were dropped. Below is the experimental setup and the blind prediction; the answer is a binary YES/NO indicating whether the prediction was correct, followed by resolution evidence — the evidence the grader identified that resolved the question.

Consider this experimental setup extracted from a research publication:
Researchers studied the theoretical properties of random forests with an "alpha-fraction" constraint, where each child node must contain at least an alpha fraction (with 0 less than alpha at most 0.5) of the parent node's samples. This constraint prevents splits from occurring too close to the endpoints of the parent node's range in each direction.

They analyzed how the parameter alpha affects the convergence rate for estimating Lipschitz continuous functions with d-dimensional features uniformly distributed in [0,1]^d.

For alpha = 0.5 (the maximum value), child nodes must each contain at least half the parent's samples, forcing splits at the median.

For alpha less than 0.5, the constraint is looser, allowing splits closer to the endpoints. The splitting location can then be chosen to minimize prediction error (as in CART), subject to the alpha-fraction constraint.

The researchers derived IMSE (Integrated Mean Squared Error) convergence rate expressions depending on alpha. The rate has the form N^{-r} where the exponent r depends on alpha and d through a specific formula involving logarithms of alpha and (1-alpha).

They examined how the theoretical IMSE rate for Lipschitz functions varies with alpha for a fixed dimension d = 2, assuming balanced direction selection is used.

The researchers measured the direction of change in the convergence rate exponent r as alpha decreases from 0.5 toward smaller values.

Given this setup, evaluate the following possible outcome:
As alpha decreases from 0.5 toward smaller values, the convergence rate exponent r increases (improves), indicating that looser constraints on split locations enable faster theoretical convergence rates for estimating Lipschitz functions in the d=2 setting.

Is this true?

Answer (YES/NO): NO